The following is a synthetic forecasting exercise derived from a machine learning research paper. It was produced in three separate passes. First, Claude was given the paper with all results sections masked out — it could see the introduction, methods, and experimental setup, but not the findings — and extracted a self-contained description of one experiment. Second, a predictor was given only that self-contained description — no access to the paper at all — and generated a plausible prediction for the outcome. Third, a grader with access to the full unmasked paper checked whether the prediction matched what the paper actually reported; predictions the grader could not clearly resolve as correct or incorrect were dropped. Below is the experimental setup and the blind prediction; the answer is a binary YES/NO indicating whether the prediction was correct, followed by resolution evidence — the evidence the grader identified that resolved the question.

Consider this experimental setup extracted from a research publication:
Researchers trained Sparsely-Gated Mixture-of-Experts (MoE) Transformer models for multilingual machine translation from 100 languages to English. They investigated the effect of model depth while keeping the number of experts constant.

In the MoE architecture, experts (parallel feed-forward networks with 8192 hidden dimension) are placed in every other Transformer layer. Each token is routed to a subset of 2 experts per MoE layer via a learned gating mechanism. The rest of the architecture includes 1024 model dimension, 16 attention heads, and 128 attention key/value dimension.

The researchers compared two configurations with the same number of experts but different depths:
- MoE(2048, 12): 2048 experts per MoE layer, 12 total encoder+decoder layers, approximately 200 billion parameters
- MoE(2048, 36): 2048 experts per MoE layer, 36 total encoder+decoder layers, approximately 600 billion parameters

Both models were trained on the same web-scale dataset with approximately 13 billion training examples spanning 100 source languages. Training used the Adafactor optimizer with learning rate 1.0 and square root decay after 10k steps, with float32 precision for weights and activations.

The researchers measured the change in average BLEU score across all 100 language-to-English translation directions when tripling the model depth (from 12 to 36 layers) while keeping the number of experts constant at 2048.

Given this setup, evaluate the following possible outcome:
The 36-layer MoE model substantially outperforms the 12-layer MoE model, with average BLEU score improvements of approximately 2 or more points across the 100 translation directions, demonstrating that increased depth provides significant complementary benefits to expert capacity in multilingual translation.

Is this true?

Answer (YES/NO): YES